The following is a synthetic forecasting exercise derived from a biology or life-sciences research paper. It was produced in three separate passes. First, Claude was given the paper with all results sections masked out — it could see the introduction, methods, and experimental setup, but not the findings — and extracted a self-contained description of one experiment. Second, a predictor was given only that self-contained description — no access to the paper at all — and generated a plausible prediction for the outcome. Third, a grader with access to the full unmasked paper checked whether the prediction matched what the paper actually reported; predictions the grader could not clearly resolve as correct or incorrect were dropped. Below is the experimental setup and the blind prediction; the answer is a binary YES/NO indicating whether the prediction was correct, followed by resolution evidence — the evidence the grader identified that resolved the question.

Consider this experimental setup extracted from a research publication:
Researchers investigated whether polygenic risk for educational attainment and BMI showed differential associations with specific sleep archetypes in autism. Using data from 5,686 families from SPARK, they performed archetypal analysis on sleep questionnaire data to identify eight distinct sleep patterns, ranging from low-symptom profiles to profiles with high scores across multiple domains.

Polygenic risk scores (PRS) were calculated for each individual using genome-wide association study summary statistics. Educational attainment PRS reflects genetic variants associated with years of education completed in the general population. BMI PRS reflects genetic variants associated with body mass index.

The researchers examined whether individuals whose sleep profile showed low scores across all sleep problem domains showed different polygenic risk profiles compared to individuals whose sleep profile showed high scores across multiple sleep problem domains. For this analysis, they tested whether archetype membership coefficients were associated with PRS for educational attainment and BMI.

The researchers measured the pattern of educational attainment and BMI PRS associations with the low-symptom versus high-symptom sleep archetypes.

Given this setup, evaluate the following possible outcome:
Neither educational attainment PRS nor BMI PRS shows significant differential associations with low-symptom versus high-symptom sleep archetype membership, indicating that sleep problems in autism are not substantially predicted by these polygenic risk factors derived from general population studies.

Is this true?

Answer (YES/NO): NO